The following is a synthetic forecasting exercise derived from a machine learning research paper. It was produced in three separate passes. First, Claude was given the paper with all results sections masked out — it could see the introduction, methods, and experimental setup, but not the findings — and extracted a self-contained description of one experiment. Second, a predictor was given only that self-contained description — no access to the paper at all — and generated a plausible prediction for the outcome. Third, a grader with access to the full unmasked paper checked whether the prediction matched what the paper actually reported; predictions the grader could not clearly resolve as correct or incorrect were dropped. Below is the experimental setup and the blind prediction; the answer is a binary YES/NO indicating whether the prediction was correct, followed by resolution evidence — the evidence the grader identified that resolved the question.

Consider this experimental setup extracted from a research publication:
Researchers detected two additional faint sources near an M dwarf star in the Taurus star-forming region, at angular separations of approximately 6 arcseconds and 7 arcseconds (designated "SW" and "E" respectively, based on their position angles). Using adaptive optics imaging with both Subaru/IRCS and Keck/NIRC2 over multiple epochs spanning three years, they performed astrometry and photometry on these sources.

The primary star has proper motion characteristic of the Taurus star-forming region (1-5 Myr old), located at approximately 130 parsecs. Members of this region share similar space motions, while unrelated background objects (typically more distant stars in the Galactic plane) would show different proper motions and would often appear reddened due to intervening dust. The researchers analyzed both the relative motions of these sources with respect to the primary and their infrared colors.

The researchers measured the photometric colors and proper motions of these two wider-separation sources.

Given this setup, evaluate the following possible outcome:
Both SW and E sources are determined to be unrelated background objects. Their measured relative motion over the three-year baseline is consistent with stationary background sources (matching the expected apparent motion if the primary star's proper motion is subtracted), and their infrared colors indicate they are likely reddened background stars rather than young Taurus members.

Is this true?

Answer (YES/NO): YES